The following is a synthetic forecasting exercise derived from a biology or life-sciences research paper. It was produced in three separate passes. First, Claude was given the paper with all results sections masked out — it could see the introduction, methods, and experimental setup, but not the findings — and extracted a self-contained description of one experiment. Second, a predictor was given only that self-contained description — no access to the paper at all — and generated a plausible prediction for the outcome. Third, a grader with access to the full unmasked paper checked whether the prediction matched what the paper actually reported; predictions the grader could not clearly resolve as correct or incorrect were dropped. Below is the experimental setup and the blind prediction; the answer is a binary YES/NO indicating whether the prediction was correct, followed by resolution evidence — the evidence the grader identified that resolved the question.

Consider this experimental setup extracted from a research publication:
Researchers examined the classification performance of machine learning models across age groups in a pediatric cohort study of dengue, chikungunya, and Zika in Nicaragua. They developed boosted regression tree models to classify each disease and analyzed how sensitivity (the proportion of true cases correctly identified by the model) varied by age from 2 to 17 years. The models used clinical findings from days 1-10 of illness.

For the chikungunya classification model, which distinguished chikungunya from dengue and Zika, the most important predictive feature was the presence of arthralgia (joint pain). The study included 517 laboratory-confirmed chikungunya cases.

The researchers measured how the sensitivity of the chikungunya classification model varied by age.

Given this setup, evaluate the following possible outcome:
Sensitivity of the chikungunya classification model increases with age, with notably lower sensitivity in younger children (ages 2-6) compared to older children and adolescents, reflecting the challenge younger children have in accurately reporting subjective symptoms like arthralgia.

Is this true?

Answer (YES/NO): YES